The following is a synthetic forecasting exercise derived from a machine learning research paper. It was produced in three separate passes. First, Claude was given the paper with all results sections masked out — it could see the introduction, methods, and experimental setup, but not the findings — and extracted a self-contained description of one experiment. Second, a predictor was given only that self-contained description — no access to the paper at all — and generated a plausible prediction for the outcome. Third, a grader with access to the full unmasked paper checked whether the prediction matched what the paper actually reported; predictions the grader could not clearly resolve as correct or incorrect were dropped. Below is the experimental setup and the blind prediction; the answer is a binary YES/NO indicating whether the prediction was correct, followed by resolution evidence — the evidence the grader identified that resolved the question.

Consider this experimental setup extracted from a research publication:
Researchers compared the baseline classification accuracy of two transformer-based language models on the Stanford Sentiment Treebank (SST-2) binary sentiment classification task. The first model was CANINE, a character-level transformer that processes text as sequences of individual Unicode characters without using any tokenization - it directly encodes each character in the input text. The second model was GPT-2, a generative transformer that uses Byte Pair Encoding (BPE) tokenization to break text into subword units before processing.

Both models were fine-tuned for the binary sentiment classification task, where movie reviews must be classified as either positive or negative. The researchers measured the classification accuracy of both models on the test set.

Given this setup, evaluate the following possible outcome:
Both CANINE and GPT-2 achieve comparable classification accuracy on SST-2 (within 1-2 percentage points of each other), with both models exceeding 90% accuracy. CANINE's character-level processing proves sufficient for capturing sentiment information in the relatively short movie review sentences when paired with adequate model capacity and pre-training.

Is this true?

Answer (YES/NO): NO